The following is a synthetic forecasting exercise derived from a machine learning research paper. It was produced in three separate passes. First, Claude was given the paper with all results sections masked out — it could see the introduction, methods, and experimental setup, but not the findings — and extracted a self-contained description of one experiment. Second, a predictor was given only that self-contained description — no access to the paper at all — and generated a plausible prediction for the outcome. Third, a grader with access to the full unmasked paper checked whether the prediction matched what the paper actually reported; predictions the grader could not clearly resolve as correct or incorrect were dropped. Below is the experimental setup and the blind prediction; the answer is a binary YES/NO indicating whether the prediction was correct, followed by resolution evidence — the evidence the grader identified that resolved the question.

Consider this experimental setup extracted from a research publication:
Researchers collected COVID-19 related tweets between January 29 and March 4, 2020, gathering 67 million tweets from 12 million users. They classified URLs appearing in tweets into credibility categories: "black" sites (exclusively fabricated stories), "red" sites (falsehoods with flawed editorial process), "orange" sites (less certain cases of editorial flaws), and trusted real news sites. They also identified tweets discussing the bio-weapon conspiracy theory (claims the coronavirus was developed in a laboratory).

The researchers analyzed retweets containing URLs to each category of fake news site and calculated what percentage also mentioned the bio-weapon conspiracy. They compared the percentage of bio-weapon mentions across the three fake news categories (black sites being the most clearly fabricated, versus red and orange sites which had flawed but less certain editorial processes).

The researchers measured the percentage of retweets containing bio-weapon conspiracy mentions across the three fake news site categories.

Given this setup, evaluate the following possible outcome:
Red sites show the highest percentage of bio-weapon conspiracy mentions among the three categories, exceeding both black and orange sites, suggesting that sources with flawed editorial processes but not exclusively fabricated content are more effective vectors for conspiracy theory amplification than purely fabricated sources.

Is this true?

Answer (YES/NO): NO